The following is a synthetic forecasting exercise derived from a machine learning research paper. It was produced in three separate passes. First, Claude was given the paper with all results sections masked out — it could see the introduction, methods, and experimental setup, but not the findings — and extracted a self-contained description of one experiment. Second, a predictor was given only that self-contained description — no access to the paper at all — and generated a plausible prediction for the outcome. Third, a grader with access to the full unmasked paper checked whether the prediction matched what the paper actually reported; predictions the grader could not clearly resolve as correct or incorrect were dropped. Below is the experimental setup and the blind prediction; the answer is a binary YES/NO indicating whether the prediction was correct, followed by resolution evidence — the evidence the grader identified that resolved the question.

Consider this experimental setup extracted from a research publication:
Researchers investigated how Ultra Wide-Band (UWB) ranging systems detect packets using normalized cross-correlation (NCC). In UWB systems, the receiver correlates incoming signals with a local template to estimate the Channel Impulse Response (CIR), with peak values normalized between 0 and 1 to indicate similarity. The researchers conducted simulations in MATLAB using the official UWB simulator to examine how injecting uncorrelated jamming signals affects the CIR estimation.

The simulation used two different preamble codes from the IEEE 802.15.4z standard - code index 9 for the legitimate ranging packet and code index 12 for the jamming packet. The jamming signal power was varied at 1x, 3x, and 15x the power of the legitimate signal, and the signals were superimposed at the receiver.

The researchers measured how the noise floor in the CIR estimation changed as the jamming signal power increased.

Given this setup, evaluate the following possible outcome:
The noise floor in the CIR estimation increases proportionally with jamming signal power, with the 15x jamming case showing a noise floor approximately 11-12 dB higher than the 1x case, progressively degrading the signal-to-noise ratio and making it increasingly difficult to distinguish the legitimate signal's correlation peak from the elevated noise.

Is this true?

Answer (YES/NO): NO